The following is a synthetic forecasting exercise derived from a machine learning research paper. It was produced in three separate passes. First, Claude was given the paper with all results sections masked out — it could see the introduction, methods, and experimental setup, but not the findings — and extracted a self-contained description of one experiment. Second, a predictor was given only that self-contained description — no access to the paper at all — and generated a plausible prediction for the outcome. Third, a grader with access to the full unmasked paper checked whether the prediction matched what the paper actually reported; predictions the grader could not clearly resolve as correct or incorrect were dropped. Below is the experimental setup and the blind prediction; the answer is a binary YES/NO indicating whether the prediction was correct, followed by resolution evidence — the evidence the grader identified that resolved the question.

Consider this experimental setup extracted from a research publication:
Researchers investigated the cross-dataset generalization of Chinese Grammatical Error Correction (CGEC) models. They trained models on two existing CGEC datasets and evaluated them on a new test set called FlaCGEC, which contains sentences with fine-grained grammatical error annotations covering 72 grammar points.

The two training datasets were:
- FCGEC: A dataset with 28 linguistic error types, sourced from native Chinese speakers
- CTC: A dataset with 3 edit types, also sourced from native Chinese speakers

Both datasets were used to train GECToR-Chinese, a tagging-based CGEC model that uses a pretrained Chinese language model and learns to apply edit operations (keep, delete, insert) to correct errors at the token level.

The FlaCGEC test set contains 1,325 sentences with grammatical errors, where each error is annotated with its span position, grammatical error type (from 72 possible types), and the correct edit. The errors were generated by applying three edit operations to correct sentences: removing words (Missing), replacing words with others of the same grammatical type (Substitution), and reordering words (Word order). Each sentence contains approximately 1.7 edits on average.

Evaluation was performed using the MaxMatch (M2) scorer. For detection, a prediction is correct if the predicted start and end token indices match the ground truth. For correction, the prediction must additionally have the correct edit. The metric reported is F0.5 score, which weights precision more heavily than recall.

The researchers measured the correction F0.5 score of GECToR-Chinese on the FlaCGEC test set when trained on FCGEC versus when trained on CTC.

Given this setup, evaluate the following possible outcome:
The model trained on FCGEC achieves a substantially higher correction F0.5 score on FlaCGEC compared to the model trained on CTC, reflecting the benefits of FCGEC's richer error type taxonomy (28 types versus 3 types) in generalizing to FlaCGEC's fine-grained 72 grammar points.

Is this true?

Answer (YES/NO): NO